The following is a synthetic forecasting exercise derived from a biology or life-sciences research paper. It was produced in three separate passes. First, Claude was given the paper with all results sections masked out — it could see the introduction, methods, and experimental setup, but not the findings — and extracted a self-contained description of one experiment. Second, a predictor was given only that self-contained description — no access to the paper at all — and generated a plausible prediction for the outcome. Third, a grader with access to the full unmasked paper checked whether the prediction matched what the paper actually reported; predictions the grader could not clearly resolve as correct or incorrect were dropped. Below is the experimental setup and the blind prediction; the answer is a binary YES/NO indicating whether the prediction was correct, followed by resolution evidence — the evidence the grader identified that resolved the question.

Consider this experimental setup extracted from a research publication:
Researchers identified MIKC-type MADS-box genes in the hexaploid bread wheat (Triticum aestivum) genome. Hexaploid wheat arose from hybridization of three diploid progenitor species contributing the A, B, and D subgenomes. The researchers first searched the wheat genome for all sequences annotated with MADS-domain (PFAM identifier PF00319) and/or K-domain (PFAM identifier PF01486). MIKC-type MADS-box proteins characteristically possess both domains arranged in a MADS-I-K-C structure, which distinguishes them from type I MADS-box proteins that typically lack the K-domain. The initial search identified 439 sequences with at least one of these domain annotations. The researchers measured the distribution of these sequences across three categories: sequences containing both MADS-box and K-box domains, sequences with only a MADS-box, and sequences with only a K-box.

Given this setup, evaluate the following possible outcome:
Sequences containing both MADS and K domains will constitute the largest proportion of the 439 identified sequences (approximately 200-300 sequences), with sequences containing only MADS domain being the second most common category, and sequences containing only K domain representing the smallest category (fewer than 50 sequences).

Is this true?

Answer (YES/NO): NO